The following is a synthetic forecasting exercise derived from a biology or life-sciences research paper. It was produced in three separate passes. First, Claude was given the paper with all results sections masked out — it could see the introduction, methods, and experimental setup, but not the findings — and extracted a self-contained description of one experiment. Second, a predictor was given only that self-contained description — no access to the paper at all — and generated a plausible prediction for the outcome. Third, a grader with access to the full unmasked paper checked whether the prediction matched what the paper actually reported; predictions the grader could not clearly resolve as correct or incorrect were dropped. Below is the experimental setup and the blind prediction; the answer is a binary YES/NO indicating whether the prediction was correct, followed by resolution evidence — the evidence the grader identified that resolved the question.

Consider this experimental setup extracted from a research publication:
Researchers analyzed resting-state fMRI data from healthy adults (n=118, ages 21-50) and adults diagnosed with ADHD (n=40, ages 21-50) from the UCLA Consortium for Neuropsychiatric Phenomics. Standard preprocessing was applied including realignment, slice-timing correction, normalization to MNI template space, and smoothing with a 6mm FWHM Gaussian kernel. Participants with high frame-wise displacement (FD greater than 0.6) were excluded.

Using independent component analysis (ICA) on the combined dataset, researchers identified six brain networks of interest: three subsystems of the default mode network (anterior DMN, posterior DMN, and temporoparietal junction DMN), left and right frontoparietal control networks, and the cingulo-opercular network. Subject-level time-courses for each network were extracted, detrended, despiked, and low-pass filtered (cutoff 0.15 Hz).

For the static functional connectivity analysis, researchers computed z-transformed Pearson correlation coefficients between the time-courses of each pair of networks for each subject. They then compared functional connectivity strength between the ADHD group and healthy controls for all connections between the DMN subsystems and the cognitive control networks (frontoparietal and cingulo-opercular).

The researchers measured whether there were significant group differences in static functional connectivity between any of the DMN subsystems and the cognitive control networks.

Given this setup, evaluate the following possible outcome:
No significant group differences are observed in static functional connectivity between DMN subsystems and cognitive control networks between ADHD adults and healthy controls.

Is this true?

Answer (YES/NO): YES